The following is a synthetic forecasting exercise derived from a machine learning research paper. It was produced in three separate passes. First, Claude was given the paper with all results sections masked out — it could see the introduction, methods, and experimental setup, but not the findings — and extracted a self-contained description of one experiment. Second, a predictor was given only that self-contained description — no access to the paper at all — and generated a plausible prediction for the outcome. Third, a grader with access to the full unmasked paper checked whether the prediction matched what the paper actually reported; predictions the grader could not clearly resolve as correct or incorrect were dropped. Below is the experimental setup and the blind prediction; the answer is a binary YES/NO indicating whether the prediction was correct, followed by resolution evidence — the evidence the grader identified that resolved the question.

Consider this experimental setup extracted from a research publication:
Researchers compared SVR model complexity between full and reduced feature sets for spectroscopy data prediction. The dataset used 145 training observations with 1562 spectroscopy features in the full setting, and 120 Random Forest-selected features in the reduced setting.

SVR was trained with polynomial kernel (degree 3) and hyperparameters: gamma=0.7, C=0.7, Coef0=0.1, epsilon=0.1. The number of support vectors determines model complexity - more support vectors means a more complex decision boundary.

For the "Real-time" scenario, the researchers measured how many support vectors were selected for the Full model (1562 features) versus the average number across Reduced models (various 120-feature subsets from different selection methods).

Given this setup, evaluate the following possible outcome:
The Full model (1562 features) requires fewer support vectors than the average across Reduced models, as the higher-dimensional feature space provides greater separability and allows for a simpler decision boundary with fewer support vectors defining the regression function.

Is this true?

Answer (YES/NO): YES